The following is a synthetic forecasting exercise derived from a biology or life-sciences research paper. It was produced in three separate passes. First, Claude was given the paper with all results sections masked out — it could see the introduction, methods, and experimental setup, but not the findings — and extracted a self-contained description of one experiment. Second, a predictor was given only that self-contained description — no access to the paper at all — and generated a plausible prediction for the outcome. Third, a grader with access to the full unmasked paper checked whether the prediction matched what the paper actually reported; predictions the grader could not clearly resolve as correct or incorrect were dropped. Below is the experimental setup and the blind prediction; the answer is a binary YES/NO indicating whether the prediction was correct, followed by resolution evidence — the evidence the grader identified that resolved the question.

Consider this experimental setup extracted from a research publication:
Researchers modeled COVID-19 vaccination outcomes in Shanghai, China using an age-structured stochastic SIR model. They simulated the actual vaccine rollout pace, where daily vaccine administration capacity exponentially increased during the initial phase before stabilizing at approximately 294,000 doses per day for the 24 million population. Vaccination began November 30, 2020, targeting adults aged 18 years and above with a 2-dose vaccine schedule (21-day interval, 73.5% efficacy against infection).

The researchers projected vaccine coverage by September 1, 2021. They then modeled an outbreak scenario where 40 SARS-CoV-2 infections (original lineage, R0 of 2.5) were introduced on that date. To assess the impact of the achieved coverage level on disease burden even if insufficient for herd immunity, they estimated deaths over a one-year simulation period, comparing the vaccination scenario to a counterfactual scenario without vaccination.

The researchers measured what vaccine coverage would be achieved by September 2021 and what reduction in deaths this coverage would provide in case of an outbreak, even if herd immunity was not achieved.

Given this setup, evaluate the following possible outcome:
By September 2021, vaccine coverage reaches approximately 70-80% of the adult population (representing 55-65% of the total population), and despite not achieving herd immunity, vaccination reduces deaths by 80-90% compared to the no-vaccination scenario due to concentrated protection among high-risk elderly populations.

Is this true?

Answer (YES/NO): NO